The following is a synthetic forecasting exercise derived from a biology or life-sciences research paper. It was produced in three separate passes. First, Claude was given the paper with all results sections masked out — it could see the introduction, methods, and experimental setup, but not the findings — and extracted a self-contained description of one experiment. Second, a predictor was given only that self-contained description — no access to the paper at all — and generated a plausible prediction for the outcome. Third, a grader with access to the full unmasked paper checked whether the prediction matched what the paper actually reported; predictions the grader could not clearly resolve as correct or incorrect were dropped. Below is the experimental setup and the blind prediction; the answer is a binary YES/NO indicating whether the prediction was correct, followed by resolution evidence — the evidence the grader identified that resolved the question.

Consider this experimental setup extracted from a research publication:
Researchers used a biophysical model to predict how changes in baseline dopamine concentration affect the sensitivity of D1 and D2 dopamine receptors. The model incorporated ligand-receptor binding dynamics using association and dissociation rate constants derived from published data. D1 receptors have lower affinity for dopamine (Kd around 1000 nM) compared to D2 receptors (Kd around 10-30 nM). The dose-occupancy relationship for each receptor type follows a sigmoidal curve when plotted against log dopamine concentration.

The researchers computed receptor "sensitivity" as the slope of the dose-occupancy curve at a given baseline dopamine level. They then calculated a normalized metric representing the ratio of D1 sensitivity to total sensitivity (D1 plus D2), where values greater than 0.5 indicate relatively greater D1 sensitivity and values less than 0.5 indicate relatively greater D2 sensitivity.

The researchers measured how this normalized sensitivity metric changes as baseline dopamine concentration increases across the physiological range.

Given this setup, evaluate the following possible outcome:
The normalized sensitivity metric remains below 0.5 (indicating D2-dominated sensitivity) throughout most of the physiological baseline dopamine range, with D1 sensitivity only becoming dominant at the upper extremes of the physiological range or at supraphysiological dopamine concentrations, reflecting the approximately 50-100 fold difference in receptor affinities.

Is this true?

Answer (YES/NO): NO